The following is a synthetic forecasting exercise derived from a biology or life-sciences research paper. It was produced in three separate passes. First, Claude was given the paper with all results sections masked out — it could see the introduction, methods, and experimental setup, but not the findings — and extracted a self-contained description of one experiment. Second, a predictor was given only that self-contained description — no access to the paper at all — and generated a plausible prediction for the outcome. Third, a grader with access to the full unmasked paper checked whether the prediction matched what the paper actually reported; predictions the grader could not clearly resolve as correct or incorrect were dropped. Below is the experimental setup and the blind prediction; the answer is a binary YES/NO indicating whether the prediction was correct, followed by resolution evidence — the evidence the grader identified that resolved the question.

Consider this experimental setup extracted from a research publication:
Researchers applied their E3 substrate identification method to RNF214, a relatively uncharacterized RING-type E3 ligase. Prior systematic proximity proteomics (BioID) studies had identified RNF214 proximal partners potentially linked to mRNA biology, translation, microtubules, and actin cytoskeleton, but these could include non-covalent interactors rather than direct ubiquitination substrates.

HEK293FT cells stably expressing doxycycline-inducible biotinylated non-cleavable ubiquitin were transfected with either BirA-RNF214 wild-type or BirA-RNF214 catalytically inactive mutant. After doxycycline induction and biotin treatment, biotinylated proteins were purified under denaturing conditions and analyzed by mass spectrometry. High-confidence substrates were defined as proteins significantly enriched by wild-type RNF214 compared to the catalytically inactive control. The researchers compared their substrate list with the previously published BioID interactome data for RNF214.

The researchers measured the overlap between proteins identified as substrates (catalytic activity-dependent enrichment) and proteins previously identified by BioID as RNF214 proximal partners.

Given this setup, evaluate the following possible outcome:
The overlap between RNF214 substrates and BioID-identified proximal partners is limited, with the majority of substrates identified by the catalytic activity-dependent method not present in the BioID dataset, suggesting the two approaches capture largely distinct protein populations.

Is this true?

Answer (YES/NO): NO